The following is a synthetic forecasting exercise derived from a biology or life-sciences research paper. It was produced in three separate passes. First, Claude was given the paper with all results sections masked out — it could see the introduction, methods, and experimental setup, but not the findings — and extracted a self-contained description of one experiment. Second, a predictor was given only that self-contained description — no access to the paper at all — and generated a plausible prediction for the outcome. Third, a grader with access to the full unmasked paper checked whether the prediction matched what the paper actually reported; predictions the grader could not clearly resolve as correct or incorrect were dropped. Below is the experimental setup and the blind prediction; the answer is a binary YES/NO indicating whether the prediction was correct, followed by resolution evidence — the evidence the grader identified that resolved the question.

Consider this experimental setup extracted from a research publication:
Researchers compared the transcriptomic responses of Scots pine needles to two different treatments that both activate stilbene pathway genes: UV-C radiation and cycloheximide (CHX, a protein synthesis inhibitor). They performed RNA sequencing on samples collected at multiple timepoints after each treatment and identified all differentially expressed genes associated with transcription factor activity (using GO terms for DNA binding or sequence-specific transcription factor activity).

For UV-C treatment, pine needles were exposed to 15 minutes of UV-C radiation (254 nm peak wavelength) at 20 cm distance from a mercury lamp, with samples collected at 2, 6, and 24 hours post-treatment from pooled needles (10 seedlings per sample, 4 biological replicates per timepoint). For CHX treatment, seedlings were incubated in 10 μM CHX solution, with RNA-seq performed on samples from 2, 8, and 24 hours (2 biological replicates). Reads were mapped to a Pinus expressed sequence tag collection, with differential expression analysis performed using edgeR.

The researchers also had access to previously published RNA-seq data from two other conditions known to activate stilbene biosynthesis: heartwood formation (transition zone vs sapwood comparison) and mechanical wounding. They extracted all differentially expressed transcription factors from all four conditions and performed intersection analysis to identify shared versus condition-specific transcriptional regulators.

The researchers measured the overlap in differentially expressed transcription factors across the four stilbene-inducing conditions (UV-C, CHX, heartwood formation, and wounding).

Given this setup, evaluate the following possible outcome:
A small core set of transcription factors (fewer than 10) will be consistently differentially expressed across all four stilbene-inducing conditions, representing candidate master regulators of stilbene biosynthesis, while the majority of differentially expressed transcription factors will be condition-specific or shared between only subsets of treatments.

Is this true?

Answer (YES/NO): YES